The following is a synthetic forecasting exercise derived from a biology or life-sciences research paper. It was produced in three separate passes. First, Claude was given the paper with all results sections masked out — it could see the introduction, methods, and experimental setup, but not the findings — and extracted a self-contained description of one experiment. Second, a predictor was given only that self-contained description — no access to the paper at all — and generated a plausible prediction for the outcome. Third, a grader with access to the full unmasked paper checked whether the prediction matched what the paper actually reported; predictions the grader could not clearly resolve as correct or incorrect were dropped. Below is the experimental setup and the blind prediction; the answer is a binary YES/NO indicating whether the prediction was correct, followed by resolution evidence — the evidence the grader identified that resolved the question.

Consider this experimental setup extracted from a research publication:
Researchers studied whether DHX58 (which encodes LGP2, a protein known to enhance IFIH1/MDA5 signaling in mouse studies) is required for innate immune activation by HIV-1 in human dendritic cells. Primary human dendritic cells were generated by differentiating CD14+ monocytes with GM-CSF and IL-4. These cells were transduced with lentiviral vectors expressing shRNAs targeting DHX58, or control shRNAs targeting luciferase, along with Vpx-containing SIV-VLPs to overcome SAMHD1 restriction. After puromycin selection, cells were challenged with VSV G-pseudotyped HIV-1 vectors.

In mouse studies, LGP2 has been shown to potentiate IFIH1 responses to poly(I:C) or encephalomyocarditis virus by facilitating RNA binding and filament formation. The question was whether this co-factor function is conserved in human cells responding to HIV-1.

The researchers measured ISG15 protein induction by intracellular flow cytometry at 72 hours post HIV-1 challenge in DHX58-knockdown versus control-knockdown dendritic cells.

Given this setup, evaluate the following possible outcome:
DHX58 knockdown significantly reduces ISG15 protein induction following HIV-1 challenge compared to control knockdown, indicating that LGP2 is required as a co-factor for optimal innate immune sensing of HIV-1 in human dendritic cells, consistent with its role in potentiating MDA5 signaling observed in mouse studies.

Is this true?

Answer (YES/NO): NO